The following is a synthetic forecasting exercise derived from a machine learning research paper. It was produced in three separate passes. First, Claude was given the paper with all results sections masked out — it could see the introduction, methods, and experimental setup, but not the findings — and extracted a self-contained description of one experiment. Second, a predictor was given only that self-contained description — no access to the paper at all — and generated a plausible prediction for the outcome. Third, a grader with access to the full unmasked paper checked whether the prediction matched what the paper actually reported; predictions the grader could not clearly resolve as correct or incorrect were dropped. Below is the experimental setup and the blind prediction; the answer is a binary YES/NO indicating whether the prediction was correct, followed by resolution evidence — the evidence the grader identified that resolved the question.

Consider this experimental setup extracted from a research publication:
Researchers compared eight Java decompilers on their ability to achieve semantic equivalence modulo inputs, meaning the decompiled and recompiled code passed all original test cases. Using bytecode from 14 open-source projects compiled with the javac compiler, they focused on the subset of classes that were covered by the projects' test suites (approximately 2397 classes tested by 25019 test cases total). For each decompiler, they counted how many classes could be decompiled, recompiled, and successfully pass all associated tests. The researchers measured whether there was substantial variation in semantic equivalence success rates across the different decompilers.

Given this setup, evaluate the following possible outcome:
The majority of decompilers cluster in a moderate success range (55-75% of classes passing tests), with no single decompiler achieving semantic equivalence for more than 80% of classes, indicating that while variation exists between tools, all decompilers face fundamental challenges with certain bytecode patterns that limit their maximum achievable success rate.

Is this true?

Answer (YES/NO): NO